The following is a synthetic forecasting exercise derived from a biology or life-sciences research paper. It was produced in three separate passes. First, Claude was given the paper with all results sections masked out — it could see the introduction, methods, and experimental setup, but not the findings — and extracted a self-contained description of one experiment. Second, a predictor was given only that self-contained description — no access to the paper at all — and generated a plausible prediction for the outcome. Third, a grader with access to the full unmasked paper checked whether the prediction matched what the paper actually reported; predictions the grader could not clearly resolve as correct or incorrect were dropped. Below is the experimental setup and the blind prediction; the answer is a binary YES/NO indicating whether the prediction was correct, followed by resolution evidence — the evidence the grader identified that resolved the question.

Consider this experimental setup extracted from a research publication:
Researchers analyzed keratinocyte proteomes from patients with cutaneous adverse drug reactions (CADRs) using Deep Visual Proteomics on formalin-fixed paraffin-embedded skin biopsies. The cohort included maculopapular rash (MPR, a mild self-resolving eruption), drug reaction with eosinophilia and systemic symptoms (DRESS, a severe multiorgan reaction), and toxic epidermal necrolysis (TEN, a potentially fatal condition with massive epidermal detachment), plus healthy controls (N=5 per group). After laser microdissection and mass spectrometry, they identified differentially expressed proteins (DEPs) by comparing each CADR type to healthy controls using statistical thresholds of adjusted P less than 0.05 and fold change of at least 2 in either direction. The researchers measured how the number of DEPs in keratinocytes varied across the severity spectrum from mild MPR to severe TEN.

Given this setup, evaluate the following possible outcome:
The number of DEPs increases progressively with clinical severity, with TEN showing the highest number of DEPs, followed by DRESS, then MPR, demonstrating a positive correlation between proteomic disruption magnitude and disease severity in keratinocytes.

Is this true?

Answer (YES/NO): YES